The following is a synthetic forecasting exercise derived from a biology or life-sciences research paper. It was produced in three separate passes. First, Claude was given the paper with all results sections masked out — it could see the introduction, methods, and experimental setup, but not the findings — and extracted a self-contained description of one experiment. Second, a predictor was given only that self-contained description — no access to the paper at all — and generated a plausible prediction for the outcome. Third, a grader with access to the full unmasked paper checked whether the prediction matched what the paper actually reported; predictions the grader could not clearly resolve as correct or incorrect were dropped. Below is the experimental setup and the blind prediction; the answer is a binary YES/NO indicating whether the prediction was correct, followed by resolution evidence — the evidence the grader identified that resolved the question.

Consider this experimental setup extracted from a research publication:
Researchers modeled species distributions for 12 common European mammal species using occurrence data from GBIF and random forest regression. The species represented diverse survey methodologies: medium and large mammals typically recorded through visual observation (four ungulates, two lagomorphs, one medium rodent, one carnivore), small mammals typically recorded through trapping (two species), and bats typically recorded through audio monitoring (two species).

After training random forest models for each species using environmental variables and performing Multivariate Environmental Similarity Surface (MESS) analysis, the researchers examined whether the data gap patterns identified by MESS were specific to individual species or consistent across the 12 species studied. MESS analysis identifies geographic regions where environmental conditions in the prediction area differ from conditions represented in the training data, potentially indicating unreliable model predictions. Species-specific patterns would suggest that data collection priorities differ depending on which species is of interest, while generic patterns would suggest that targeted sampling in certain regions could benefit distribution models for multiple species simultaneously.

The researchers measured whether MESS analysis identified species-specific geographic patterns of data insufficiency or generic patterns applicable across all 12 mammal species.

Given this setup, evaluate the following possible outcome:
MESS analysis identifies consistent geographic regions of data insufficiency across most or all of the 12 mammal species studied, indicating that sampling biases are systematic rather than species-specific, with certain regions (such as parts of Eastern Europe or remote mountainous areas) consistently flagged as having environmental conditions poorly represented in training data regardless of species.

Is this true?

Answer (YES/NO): YES